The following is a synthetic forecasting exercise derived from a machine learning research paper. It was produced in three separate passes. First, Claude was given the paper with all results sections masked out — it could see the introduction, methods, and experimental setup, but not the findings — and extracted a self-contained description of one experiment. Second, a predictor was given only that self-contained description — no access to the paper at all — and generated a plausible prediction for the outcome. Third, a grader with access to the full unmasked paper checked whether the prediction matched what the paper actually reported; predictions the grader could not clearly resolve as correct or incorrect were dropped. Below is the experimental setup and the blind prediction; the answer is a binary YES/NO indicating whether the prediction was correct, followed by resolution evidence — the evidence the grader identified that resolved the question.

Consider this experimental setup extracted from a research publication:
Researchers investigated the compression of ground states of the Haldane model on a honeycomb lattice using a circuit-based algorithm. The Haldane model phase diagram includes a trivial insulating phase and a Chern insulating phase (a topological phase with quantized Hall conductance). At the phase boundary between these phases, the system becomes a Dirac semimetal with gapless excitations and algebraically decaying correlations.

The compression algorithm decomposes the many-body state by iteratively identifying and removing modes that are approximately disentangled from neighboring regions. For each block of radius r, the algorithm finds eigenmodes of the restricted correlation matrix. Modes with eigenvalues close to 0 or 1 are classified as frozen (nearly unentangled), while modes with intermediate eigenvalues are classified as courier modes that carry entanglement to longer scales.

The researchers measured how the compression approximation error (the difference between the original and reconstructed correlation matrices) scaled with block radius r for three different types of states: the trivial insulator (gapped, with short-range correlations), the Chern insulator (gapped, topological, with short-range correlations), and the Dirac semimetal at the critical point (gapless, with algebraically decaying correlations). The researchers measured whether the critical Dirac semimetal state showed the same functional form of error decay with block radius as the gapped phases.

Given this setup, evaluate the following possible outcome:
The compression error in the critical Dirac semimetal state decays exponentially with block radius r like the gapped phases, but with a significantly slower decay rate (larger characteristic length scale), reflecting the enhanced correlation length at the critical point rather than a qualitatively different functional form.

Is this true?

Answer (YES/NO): YES